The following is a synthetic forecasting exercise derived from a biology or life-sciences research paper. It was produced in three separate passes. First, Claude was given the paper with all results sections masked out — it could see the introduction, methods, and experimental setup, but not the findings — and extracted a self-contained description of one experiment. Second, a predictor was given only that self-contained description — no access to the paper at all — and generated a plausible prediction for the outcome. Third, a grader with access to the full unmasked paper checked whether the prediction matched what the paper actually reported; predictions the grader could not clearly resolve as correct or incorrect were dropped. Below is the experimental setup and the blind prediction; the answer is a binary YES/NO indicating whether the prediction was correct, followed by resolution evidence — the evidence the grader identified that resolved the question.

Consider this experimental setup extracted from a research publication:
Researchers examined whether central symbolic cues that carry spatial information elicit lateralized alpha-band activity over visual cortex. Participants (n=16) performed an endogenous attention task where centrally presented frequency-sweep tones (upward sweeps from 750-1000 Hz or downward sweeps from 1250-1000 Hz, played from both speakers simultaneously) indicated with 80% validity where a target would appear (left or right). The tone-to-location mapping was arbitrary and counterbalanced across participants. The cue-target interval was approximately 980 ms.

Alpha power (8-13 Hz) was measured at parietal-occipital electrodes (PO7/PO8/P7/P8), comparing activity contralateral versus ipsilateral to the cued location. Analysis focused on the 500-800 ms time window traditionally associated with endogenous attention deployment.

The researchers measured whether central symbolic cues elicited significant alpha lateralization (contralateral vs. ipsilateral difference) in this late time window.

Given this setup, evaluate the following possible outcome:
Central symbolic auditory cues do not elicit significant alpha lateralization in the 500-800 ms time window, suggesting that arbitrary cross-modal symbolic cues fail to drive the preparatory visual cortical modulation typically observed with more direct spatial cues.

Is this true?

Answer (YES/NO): NO